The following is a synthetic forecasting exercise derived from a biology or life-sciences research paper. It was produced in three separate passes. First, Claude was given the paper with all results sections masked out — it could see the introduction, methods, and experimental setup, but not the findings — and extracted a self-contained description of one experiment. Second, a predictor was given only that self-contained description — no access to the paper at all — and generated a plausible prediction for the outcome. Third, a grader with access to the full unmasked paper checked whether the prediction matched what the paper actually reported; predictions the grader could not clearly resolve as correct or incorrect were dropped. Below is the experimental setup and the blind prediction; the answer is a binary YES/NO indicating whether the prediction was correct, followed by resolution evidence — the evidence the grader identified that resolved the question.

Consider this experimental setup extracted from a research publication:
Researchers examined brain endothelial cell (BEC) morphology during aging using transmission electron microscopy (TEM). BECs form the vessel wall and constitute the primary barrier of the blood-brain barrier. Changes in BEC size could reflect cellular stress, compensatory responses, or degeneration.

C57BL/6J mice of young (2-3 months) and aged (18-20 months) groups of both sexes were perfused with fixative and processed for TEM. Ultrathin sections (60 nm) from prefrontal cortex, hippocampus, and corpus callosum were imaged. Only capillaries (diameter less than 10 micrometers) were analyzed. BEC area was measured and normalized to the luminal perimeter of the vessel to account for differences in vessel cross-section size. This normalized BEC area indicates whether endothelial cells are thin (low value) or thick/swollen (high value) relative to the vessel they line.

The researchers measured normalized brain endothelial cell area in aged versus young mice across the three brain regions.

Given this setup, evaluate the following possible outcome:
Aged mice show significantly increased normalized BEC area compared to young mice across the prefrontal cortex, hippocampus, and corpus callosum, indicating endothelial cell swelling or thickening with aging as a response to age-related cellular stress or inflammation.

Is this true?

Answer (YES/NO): NO